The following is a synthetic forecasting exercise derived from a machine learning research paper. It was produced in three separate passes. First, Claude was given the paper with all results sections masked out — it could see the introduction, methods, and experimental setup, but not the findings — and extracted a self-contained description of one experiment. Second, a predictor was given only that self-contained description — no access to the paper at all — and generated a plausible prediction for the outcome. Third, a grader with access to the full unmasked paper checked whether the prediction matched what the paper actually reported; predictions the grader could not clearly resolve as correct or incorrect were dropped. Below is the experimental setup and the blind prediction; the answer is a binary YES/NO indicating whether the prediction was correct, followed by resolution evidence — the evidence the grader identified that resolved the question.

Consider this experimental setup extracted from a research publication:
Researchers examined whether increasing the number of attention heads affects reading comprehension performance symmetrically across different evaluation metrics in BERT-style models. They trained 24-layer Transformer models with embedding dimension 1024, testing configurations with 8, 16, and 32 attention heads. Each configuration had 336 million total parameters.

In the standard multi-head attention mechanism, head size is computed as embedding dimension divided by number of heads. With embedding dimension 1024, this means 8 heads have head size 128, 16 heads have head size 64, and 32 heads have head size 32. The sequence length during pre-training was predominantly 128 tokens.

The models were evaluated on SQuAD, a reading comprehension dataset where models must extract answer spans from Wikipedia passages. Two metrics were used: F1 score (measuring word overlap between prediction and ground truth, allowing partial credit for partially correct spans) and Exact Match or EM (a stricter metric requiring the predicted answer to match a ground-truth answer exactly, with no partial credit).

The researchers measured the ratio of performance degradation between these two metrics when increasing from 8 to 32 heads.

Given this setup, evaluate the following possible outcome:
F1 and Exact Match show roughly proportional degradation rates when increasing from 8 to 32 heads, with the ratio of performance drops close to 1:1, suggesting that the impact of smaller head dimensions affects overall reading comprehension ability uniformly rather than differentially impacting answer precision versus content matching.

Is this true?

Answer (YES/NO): NO